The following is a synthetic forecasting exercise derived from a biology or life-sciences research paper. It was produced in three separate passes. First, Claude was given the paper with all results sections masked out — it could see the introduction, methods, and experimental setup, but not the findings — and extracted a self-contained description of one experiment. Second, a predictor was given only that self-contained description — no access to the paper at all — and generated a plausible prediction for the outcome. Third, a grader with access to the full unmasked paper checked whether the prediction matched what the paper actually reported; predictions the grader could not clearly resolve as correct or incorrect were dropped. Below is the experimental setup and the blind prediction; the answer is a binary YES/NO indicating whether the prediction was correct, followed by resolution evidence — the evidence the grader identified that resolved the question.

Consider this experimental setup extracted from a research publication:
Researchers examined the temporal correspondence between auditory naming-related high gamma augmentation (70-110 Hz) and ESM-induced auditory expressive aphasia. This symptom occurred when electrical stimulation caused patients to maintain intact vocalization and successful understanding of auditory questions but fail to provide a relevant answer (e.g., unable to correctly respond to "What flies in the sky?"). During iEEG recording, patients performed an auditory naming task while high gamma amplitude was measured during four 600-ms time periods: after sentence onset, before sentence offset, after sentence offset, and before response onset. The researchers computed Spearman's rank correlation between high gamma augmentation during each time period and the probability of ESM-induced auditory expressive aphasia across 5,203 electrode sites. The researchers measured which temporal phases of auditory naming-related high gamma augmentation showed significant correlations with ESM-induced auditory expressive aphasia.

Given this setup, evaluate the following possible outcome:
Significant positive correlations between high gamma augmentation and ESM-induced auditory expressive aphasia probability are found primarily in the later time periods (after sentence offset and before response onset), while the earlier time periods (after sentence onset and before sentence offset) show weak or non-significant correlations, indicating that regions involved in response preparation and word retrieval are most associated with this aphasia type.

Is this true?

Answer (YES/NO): YES